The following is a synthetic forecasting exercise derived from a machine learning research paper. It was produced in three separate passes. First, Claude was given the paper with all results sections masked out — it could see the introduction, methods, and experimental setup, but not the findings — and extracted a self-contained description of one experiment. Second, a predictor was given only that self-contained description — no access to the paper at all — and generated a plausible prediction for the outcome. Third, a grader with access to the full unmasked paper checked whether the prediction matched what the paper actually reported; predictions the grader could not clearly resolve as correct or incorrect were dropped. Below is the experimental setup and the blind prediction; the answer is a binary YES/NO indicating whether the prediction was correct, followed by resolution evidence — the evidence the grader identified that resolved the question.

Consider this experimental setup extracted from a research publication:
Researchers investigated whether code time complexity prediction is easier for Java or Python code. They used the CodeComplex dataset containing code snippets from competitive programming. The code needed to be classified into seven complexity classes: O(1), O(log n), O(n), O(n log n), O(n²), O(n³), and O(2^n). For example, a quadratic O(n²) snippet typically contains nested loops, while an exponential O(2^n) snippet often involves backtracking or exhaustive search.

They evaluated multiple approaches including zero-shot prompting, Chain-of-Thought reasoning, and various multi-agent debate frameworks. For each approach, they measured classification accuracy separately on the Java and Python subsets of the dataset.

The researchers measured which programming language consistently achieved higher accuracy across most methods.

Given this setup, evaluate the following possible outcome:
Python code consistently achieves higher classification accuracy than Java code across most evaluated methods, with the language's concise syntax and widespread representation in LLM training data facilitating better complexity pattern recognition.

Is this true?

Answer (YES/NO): NO